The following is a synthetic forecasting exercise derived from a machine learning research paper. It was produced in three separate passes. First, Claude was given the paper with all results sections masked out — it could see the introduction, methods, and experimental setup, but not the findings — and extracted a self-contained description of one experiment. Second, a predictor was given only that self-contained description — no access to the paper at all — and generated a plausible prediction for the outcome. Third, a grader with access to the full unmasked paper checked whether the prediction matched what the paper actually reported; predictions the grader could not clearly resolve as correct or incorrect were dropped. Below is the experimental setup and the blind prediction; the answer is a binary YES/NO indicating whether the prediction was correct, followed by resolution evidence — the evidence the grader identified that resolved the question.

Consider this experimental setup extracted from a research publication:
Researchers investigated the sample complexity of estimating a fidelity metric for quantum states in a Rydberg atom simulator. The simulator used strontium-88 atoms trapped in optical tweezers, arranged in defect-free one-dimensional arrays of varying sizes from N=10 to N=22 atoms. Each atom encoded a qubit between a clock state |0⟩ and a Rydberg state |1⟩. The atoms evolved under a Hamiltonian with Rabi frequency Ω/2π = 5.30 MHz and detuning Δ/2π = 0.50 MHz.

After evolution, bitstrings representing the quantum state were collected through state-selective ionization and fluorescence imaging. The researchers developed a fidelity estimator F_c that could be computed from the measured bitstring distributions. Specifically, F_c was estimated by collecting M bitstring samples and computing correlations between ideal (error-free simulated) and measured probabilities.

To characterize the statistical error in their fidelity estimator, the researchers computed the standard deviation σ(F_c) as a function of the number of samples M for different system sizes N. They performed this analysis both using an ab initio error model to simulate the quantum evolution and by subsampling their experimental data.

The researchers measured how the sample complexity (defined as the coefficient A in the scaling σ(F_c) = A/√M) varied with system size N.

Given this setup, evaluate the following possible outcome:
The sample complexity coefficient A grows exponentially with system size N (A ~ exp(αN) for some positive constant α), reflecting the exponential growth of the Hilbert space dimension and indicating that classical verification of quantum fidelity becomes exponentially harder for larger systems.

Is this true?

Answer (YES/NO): YES